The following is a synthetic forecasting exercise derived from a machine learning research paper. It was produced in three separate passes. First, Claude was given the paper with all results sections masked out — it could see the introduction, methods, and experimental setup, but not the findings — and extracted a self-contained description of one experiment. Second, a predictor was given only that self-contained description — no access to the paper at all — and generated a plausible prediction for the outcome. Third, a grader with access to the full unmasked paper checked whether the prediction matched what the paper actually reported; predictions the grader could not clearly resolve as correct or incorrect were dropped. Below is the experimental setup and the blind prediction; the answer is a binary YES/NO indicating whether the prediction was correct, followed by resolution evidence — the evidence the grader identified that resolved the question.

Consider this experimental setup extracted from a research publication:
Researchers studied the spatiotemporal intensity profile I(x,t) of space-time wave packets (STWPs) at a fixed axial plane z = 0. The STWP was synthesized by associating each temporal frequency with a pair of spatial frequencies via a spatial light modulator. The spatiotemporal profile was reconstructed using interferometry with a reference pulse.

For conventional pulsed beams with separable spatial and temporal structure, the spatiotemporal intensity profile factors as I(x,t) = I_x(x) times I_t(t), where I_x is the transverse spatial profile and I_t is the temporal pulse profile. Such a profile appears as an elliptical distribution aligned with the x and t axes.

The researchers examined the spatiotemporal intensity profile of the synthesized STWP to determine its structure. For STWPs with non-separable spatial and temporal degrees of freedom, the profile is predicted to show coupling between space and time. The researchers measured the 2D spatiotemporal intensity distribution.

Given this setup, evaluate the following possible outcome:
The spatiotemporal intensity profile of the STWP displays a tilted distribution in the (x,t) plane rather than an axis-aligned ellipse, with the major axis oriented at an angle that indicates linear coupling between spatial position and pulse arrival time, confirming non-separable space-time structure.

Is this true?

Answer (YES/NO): NO